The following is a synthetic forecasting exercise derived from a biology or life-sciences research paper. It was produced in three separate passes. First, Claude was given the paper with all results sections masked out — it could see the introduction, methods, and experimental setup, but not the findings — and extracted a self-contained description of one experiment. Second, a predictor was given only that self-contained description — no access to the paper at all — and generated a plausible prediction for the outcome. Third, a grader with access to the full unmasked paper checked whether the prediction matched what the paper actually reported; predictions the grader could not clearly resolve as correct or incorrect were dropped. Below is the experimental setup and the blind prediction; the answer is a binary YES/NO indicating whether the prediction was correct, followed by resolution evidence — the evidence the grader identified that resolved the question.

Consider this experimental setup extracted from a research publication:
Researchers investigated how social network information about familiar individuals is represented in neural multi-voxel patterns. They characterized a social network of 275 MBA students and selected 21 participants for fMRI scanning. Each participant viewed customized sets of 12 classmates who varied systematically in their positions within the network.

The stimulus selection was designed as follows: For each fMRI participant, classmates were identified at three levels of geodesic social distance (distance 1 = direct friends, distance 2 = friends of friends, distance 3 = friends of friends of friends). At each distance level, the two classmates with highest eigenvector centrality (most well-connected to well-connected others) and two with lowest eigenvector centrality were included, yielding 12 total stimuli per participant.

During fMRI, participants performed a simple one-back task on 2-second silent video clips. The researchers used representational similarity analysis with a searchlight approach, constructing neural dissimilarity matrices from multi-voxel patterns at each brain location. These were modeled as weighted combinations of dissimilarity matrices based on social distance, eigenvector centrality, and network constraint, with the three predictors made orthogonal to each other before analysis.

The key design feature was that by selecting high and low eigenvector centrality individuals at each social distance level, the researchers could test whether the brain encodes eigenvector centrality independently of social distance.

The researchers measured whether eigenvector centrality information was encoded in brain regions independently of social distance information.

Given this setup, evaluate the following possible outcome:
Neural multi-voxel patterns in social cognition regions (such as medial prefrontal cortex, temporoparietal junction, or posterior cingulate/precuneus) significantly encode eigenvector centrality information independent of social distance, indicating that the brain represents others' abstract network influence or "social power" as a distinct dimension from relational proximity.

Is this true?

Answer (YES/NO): YES